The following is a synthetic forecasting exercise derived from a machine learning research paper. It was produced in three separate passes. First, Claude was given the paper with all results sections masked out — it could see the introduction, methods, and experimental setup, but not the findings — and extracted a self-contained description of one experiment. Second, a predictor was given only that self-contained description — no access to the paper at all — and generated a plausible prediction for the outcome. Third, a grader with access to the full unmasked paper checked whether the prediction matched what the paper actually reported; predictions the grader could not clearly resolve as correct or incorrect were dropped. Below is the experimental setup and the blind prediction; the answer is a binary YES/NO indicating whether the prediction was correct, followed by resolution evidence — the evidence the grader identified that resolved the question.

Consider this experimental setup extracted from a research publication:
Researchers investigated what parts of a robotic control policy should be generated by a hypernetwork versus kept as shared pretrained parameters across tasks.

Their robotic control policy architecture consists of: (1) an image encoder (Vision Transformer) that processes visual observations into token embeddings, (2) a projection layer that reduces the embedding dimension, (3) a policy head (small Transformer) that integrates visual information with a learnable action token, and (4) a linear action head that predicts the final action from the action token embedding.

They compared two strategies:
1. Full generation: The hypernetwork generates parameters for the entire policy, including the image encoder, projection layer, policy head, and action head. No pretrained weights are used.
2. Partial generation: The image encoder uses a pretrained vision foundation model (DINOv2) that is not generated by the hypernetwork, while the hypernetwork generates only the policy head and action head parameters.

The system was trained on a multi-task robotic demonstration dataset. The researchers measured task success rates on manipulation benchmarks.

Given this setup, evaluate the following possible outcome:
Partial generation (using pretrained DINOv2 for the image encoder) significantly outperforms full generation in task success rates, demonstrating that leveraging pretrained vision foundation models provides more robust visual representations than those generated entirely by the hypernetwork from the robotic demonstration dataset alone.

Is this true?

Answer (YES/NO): YES